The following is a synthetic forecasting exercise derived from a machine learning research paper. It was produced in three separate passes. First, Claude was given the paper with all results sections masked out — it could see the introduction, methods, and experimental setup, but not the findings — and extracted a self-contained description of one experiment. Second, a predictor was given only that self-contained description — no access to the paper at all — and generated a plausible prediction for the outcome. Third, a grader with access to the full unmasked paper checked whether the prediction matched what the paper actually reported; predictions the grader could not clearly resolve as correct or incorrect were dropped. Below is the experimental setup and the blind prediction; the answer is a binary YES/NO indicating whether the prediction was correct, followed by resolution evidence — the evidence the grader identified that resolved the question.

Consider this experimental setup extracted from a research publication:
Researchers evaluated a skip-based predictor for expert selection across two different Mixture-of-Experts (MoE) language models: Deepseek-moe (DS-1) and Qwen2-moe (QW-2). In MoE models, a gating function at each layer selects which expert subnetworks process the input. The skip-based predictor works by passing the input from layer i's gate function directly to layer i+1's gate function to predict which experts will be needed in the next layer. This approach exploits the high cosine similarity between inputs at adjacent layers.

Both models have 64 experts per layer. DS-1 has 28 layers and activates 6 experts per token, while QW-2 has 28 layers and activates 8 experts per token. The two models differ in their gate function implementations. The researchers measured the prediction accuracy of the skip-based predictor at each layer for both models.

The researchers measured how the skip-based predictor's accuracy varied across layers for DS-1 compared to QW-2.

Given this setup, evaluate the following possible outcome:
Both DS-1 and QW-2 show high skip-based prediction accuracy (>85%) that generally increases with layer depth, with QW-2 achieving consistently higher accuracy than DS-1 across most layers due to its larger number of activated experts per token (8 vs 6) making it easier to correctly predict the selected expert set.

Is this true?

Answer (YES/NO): NO